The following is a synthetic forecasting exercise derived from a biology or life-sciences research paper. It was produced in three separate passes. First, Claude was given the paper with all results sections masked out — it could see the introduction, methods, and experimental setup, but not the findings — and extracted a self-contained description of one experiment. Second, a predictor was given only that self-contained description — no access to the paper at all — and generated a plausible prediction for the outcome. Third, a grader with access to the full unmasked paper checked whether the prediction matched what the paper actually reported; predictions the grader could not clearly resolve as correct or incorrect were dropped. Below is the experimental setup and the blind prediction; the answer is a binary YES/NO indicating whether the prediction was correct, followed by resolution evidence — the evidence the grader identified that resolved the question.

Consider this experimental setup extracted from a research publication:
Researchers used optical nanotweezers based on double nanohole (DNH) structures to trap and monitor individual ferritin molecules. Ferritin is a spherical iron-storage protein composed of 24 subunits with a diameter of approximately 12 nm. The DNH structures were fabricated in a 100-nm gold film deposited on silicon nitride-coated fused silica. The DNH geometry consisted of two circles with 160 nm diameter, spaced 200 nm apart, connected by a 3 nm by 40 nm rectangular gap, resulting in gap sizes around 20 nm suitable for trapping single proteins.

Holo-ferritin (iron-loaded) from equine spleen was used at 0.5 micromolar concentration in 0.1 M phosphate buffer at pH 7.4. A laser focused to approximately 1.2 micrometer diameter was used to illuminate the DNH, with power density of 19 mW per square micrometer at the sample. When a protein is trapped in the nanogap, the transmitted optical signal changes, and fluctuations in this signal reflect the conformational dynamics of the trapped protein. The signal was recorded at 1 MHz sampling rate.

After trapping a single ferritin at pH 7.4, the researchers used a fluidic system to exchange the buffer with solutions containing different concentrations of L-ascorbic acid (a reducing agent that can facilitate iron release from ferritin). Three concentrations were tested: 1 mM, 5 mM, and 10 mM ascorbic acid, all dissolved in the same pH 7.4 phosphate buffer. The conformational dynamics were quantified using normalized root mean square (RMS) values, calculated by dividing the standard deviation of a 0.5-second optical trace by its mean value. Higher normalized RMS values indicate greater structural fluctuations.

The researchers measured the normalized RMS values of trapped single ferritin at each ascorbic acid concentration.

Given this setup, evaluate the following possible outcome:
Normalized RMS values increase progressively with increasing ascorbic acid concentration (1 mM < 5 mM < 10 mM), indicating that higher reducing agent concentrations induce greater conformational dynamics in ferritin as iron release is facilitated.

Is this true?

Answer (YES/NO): NO